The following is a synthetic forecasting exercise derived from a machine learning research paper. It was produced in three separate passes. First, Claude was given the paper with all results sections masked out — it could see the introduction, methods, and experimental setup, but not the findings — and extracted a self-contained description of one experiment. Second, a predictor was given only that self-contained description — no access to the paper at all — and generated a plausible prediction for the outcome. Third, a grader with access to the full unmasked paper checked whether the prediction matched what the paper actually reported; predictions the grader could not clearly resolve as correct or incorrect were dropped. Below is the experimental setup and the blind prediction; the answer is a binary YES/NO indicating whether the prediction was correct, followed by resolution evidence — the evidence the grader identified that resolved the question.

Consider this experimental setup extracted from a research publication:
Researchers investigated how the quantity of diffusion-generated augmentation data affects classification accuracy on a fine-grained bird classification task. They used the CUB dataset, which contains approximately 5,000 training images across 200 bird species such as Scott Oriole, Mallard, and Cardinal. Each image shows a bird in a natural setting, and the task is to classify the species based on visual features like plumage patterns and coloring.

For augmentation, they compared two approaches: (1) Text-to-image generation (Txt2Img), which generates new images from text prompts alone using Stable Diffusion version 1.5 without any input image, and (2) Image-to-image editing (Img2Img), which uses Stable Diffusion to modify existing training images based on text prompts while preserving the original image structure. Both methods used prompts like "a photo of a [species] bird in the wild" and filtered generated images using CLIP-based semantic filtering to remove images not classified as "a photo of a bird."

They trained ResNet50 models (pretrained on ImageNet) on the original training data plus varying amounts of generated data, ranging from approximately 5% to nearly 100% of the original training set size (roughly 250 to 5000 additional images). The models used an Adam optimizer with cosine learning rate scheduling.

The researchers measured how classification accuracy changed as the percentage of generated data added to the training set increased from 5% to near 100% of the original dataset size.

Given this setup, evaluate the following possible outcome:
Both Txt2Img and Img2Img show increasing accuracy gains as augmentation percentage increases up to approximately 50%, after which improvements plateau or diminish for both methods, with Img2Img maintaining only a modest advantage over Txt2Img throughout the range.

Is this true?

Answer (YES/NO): NO